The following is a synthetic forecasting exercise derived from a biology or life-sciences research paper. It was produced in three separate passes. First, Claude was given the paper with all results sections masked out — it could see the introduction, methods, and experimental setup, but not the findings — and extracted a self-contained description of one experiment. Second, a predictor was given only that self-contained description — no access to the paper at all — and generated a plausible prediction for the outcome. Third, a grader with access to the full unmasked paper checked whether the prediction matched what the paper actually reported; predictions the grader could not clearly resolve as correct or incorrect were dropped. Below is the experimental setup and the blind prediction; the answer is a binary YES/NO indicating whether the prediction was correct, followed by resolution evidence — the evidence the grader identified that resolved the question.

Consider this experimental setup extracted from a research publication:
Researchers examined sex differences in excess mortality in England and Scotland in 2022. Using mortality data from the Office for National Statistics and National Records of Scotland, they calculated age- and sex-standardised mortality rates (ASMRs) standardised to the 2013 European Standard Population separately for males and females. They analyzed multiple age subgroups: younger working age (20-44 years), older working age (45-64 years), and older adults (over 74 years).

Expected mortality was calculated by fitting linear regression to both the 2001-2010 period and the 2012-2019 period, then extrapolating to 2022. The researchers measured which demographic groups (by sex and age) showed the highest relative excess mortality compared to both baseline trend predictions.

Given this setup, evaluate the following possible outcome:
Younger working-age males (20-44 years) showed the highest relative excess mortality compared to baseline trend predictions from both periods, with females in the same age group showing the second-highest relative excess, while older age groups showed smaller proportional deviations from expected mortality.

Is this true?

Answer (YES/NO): NO